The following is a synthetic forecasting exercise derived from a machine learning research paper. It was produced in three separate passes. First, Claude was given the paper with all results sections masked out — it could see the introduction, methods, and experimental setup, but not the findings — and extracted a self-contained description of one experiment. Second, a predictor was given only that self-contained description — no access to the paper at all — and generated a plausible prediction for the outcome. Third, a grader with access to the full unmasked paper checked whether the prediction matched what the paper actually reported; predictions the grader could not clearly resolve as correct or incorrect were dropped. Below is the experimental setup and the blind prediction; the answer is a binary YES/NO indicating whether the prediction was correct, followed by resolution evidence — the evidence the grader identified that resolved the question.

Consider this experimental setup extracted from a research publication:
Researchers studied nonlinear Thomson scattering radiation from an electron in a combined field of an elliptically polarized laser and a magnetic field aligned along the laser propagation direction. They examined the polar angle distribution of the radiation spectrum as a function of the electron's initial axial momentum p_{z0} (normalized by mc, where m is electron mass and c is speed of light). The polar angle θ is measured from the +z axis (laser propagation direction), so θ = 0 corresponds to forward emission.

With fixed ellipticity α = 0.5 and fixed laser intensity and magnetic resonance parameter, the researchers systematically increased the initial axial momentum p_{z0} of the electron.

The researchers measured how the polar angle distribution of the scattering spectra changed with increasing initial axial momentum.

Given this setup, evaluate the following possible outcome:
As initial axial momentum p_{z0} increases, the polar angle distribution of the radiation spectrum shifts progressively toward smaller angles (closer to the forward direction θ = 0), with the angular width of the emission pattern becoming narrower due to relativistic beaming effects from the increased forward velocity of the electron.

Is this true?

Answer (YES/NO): YES